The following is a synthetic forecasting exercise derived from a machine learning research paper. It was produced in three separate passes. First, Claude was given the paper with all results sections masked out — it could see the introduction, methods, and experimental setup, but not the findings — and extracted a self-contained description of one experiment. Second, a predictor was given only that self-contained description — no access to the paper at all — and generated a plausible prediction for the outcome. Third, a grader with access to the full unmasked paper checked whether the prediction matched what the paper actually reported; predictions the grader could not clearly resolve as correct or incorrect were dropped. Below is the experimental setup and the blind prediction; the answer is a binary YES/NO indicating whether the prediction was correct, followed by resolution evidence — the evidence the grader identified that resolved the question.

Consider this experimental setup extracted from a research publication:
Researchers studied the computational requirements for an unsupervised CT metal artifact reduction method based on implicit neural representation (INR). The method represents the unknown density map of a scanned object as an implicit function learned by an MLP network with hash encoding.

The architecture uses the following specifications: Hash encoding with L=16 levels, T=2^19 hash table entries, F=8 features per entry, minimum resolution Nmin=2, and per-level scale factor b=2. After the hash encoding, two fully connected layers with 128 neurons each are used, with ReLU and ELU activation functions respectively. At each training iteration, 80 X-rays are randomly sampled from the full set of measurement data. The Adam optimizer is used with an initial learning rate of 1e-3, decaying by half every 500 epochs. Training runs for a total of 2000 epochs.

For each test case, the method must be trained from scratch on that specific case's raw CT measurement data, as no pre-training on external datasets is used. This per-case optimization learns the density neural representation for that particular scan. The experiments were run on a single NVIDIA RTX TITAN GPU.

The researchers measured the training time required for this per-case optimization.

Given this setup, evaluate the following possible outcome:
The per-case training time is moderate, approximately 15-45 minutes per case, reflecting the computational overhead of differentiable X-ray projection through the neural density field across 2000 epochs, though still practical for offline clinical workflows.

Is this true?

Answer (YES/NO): NO